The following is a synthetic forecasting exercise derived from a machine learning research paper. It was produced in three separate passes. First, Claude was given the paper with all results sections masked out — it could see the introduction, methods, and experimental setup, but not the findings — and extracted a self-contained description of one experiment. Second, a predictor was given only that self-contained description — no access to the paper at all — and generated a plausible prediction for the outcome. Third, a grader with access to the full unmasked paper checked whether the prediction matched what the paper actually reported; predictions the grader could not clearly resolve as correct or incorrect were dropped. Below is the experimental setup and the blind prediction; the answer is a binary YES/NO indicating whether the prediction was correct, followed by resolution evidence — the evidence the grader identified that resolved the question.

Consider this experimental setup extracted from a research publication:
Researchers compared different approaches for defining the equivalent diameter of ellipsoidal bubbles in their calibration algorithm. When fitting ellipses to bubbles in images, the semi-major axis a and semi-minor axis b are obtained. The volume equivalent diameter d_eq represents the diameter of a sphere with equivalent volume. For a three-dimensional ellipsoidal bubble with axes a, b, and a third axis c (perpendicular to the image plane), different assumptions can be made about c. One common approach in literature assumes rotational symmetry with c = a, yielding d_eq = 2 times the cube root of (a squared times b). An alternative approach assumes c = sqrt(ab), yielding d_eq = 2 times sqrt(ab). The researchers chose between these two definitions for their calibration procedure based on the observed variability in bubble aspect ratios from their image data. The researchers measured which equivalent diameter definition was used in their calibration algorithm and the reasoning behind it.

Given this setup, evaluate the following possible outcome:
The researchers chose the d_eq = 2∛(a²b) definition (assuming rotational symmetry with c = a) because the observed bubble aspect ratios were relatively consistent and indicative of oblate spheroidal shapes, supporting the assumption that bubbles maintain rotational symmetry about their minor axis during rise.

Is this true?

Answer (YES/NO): NO